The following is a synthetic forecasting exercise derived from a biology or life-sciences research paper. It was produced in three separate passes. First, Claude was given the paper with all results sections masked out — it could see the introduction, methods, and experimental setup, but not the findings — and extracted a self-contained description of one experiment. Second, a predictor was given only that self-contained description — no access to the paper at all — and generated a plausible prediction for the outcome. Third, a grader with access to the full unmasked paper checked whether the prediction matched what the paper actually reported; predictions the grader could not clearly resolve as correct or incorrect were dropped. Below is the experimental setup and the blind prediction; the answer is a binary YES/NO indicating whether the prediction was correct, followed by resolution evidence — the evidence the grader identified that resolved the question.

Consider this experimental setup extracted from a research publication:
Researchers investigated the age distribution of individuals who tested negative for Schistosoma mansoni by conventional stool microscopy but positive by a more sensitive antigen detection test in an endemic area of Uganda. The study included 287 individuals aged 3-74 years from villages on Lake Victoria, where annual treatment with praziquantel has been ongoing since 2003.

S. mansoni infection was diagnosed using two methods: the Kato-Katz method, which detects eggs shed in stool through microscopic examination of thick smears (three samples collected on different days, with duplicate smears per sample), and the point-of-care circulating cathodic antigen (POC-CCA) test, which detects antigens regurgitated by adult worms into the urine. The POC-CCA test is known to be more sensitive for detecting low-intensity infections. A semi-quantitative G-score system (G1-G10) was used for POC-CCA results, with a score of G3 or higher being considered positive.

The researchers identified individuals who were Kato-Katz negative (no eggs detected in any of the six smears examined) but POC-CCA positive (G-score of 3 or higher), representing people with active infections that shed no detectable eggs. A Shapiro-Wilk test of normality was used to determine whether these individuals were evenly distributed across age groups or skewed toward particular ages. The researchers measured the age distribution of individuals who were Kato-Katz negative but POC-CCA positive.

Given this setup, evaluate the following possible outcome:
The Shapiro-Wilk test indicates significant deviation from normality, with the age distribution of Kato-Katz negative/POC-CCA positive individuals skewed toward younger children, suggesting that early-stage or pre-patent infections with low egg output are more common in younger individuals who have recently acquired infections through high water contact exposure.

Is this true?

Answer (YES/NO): YES